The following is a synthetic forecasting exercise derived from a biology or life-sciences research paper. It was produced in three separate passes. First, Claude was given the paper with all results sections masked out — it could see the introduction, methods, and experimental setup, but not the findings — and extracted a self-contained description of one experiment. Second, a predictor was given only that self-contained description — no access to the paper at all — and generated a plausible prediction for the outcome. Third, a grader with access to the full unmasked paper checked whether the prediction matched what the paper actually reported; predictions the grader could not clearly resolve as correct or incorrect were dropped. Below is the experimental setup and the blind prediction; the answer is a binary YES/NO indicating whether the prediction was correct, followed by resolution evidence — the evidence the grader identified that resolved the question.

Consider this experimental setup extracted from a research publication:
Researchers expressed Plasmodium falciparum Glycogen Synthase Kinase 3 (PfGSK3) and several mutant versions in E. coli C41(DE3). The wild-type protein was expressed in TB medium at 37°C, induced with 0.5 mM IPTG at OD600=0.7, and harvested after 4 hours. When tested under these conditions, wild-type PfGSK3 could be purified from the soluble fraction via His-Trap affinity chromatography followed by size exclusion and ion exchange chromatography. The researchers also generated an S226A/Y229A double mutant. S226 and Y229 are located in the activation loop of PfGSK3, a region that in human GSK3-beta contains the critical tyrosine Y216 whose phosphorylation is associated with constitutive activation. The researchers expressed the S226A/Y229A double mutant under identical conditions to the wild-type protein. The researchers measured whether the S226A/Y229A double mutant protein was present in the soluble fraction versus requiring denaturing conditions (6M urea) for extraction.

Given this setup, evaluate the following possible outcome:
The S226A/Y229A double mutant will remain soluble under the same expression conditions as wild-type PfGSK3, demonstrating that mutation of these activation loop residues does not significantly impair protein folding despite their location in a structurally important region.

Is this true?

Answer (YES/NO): NO